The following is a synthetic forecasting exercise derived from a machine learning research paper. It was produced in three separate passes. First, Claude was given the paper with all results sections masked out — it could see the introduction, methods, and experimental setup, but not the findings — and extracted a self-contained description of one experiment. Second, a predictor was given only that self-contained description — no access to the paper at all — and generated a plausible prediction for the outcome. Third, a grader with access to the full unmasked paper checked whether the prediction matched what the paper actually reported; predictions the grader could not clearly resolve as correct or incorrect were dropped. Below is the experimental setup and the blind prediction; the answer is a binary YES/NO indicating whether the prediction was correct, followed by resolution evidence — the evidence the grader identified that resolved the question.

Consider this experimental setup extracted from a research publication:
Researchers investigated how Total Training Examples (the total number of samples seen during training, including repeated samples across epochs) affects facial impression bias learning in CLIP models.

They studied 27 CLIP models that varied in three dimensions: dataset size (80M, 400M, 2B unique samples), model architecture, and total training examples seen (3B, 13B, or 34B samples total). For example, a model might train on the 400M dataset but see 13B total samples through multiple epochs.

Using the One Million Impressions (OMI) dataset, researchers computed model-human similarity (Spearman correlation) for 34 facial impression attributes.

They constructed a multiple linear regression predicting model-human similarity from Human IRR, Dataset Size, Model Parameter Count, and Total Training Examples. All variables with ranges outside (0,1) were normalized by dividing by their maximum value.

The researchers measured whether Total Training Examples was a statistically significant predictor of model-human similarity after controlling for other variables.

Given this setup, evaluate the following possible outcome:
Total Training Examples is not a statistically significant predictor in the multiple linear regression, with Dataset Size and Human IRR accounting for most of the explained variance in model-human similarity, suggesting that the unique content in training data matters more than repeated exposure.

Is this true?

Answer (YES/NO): YES